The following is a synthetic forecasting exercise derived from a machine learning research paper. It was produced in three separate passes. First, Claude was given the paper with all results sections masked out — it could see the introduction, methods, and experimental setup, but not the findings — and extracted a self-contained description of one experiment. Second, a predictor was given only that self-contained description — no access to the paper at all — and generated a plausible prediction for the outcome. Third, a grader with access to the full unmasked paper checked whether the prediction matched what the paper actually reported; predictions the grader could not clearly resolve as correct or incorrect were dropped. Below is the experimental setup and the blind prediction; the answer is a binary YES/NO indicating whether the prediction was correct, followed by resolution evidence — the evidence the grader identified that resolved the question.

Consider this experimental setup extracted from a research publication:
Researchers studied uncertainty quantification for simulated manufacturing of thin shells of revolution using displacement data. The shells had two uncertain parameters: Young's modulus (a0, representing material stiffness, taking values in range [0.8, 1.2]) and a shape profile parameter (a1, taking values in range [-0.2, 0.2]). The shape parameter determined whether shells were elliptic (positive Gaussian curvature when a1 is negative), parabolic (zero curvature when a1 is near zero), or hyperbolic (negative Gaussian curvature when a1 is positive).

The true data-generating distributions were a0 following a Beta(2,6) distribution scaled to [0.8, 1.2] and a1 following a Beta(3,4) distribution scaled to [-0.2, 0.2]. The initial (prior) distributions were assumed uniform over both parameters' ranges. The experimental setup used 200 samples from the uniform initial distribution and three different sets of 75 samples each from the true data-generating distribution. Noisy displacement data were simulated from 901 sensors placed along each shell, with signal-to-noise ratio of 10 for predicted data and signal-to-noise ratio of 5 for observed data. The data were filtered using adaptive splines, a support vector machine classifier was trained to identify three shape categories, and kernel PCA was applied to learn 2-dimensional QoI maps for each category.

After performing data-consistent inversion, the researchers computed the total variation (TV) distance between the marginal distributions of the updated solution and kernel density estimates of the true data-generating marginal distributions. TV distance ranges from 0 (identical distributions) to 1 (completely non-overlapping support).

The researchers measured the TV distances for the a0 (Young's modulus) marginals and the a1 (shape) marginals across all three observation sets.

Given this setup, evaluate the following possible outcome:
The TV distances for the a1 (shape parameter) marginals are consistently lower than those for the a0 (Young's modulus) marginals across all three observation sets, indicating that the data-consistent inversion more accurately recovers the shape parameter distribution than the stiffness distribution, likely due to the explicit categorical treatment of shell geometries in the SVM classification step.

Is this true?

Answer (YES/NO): YES